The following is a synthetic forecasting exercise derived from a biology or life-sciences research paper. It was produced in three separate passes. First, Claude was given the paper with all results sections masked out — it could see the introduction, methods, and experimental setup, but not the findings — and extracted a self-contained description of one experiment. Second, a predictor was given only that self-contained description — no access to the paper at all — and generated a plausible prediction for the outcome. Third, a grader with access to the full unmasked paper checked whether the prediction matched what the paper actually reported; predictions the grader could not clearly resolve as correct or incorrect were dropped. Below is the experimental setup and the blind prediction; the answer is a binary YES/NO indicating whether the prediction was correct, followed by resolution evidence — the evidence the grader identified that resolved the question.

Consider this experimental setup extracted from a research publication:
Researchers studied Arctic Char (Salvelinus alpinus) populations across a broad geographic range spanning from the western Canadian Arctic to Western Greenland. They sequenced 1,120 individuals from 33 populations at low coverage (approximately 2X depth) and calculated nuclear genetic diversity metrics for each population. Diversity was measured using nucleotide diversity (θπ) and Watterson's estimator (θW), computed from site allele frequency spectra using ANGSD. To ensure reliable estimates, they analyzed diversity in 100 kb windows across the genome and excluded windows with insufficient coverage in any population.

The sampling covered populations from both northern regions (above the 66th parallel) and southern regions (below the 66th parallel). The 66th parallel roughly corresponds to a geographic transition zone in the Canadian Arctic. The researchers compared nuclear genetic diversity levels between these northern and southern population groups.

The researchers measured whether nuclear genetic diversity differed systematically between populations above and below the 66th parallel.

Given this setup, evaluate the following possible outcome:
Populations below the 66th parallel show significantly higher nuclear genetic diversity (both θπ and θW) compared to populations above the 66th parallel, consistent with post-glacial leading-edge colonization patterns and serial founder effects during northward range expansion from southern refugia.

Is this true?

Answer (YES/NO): NO